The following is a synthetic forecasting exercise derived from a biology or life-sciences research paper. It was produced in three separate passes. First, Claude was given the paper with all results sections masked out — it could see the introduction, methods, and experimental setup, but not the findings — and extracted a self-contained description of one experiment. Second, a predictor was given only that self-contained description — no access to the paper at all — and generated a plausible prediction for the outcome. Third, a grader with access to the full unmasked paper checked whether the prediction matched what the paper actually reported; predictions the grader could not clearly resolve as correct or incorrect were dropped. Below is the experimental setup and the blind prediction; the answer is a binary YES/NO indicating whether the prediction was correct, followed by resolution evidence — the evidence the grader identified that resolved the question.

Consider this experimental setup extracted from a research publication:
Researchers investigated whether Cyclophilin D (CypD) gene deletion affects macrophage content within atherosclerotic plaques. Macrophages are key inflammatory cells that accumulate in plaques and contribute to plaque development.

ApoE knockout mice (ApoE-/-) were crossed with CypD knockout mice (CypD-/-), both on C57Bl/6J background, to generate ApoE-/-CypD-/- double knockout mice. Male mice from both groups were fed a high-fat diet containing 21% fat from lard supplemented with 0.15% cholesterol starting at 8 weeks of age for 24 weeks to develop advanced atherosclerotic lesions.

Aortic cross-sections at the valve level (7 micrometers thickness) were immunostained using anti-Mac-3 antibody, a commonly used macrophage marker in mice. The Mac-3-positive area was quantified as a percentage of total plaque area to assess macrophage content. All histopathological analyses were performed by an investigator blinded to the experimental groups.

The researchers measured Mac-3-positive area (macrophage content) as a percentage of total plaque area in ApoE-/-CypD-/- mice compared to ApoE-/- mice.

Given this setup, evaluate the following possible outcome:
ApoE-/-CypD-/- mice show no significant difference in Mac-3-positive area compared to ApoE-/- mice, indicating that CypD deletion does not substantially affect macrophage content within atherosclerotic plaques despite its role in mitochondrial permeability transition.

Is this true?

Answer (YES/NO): NO